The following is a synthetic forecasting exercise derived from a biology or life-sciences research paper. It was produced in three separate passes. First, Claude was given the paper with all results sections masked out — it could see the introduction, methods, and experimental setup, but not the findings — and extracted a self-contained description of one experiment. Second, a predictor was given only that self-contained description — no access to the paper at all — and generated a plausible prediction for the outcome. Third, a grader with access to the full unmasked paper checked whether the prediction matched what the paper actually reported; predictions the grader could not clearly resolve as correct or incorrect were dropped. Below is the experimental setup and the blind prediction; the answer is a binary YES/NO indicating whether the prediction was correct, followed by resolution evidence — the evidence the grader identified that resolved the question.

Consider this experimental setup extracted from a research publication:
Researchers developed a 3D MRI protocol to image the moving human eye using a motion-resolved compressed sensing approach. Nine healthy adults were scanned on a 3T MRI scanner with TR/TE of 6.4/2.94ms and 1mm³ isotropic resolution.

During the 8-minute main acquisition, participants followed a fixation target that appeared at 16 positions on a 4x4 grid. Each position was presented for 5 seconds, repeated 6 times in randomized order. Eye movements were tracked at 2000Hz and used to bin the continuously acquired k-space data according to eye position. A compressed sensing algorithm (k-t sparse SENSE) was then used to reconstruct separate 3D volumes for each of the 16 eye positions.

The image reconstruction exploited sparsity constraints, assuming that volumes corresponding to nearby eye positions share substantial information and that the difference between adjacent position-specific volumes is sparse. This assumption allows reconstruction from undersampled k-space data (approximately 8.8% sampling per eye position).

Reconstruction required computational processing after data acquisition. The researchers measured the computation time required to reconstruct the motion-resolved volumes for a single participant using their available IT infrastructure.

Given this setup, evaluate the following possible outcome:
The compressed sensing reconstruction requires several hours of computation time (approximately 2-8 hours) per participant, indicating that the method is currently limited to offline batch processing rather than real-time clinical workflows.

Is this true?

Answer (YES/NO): NO